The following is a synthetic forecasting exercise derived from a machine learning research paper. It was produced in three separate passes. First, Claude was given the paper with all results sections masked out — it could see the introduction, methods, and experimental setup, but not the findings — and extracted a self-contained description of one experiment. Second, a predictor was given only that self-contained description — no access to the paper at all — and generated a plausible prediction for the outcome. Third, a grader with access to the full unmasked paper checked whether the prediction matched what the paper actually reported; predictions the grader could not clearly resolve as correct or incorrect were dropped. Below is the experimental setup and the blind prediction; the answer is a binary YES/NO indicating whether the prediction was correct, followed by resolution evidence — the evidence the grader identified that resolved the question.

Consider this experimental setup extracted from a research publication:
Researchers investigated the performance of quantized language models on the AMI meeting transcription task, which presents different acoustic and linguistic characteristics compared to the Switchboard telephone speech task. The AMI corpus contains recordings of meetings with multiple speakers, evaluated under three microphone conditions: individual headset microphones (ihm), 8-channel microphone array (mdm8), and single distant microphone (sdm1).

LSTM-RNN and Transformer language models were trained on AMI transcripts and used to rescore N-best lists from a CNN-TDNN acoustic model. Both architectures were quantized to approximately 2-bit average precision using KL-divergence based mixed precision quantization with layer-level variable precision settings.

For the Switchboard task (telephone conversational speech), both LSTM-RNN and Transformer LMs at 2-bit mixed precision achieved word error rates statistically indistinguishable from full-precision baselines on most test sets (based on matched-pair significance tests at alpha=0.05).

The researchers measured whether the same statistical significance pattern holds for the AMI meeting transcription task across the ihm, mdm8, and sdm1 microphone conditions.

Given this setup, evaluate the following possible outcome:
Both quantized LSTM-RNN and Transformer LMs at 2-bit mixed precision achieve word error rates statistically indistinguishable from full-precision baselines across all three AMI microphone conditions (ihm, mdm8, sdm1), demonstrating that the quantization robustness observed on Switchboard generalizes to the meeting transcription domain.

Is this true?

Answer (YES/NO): NO